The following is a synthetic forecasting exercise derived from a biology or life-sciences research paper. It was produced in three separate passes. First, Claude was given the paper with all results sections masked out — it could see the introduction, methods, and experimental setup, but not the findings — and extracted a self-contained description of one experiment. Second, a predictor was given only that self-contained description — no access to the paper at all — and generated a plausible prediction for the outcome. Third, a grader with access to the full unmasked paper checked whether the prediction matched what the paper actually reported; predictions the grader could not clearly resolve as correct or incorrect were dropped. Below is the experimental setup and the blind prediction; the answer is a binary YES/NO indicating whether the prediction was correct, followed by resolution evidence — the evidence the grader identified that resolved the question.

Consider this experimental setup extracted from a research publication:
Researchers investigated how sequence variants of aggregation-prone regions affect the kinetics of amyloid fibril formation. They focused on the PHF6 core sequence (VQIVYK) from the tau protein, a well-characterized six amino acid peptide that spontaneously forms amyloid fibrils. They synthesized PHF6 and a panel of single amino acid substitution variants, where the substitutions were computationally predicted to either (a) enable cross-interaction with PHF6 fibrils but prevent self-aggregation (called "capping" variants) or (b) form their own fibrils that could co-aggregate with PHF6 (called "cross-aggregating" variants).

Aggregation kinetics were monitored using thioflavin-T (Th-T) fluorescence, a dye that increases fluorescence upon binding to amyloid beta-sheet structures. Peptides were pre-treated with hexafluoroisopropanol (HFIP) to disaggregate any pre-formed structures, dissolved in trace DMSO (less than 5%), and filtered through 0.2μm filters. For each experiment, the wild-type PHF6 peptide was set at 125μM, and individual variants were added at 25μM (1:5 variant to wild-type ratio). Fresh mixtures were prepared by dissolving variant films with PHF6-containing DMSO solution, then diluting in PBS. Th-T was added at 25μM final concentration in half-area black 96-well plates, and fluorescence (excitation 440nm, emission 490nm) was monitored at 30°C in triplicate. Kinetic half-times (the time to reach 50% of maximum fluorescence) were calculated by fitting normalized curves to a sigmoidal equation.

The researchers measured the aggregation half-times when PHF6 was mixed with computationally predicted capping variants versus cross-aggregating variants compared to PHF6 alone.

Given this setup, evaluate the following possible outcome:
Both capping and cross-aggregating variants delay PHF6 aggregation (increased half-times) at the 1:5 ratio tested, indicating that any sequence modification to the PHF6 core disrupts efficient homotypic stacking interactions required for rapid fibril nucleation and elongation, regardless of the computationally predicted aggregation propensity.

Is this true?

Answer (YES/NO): NO